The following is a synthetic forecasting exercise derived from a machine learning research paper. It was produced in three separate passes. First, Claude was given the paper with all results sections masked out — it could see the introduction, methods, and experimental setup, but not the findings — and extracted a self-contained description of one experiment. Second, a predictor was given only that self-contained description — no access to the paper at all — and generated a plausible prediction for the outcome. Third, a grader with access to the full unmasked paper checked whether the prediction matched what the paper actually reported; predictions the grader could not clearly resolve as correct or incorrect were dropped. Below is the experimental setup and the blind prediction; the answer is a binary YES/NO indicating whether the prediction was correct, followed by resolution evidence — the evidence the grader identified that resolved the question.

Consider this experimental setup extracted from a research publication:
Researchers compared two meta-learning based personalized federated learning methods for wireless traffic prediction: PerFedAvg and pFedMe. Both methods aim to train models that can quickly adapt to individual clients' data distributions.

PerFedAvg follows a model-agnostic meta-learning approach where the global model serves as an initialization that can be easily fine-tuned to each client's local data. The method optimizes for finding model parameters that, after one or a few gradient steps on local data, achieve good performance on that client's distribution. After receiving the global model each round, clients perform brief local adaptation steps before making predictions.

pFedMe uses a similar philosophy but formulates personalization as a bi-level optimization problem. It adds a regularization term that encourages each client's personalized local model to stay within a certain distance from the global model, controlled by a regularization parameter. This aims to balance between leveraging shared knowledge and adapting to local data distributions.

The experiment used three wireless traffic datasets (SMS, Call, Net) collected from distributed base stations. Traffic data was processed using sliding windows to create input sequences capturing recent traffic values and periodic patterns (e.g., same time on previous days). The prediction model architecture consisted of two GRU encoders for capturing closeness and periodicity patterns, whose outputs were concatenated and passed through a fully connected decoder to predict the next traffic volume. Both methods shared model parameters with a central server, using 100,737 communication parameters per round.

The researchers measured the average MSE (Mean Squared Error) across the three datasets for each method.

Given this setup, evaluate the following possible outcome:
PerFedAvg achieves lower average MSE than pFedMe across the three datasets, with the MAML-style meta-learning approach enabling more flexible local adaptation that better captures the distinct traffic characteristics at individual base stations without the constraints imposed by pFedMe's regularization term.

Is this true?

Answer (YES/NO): YES